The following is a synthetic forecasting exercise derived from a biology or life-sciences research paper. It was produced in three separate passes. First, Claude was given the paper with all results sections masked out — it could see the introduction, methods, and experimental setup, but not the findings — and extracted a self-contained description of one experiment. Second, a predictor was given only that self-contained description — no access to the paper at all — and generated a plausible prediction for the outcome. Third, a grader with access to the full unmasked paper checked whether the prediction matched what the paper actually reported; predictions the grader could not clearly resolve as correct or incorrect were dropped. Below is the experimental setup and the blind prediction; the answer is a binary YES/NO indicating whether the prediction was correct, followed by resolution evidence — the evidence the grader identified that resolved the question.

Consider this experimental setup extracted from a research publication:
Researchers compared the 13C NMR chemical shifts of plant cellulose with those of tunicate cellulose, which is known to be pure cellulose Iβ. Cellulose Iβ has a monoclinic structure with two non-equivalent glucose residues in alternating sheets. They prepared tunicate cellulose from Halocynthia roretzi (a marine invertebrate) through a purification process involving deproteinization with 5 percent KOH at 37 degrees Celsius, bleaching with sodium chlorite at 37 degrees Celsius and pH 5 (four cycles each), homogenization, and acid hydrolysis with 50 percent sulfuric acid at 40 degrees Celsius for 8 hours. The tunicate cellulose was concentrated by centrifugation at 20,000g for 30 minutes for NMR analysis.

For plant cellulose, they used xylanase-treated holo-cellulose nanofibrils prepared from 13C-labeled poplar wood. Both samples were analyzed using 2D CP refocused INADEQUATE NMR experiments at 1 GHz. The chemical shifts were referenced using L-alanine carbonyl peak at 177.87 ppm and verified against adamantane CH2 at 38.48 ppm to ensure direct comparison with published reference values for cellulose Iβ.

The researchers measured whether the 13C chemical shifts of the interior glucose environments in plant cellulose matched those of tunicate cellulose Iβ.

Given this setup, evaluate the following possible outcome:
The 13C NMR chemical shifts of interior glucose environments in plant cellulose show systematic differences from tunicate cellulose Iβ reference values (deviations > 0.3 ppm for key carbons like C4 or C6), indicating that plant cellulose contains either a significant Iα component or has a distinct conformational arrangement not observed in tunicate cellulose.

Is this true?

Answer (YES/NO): NO